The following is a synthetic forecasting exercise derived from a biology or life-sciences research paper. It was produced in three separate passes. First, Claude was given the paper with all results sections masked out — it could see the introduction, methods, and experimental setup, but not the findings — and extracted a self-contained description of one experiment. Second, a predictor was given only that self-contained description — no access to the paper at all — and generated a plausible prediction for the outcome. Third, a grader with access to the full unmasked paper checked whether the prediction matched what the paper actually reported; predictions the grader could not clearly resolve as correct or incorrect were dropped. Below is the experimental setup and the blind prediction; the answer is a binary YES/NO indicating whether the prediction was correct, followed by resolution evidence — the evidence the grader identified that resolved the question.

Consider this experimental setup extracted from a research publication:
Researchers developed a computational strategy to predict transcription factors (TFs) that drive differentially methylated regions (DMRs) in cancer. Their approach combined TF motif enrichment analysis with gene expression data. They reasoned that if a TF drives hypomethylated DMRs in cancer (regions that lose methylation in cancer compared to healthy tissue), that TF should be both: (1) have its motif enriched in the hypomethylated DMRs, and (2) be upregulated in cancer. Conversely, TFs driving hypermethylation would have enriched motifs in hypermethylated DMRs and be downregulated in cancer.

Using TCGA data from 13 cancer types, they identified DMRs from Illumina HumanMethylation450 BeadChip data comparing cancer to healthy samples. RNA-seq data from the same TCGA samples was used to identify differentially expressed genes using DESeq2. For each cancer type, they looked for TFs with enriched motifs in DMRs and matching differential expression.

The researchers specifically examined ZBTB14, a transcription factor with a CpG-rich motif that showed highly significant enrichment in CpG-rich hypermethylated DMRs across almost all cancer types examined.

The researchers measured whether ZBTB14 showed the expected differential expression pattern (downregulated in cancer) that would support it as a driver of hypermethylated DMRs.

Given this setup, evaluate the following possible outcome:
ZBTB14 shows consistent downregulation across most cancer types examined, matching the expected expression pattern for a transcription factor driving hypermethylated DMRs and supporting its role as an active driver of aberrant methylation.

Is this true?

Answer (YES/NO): NO